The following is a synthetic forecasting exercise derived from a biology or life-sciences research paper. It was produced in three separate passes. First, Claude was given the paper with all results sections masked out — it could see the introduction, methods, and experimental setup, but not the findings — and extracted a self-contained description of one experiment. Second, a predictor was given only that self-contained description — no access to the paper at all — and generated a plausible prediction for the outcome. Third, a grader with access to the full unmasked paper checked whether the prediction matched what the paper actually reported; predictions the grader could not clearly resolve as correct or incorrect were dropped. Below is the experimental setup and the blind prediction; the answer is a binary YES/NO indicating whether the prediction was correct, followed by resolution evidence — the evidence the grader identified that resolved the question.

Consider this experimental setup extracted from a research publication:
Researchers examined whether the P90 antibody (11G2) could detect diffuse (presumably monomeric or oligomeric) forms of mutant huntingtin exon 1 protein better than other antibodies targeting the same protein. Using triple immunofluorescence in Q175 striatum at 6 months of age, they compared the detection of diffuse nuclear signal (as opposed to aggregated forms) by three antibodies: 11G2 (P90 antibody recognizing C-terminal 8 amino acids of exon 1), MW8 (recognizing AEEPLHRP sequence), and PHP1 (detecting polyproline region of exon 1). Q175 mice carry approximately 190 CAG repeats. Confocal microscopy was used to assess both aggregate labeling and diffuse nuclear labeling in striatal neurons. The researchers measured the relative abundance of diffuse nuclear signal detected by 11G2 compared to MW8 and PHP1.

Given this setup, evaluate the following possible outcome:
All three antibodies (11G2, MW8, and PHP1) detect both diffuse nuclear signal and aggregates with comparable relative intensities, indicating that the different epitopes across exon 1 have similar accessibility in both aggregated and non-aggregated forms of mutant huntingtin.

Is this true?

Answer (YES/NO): NO